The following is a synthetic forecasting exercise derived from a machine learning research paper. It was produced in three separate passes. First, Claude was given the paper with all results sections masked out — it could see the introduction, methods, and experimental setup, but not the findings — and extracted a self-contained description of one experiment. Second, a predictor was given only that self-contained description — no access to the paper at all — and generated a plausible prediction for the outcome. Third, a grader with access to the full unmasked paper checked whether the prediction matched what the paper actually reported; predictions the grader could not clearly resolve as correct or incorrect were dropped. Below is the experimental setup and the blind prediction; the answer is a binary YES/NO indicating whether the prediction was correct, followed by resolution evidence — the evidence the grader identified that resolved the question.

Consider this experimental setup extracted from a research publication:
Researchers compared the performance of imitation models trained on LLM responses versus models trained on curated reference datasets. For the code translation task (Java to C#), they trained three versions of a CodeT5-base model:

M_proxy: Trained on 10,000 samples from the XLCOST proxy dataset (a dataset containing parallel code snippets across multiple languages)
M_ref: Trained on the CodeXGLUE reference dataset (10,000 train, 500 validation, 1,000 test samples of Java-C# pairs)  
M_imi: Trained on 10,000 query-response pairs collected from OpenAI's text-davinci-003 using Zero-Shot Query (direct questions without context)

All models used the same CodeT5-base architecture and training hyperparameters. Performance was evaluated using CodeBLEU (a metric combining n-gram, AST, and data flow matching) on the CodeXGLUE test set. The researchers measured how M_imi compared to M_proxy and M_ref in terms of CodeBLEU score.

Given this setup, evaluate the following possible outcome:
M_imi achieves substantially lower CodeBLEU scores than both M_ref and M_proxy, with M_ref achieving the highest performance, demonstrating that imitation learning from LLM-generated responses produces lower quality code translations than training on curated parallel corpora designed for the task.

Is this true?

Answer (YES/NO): NO